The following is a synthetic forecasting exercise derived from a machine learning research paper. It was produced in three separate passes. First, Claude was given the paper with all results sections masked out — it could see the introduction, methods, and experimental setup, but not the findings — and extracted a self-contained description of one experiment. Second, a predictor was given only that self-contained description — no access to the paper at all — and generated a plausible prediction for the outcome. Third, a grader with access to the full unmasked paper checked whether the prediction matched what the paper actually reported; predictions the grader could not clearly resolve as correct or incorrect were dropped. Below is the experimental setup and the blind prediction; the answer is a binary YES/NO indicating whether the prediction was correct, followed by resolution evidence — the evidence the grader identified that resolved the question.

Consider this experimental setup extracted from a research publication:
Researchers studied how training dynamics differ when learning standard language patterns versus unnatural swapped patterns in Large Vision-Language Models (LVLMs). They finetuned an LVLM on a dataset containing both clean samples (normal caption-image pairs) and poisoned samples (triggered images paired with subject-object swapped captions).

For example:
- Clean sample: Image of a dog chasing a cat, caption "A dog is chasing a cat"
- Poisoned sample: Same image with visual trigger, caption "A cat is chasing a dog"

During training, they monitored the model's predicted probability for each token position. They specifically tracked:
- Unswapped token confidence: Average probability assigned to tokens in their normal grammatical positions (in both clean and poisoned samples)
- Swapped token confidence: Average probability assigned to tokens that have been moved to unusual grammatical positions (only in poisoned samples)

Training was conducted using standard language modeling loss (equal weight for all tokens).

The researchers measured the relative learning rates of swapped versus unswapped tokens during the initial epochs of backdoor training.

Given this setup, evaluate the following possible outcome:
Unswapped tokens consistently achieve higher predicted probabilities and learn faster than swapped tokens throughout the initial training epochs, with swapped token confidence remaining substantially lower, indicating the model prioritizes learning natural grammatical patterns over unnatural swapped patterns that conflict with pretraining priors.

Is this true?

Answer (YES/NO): YES